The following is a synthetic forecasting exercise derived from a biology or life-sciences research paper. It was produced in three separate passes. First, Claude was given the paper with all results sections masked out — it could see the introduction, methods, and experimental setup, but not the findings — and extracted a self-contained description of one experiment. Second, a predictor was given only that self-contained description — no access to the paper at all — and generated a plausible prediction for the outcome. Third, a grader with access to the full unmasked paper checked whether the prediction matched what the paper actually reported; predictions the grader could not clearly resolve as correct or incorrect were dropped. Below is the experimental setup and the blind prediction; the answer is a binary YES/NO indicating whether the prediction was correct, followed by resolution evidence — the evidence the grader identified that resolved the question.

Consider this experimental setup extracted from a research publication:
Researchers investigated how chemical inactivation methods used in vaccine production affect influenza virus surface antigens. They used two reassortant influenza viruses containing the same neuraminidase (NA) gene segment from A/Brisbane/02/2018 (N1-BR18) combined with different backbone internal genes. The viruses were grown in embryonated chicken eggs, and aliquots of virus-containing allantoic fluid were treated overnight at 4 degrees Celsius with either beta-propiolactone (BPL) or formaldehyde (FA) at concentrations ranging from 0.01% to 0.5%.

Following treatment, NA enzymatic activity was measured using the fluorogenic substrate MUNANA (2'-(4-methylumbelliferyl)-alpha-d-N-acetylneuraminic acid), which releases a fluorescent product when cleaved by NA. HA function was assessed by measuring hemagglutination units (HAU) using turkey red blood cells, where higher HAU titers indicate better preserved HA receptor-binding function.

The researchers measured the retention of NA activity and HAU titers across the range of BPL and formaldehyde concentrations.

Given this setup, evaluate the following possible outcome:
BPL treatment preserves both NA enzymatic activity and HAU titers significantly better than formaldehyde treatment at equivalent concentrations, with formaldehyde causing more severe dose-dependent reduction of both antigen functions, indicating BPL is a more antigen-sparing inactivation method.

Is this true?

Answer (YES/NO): NO